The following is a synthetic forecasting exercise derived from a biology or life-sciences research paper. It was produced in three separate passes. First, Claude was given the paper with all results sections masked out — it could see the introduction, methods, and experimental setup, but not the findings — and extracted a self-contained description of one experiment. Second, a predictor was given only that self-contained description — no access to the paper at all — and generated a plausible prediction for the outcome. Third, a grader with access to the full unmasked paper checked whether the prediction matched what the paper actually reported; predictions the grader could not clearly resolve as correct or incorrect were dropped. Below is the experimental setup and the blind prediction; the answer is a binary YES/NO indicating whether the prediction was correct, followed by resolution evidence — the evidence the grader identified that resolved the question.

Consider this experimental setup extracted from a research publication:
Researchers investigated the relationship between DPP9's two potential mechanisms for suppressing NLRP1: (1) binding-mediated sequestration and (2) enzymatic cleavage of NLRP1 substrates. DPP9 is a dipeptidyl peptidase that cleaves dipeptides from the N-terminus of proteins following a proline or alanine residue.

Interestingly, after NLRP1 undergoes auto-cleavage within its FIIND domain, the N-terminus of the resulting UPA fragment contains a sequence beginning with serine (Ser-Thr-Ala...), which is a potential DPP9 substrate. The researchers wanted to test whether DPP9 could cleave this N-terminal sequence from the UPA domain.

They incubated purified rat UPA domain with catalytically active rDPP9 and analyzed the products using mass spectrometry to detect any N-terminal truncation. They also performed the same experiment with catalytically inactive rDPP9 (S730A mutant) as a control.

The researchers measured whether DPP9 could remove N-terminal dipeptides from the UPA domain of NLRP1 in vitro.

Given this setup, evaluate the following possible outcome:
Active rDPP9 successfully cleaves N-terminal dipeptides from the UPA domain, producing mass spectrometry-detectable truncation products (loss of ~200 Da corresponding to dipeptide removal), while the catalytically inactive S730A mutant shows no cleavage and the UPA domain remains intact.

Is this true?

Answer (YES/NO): NO